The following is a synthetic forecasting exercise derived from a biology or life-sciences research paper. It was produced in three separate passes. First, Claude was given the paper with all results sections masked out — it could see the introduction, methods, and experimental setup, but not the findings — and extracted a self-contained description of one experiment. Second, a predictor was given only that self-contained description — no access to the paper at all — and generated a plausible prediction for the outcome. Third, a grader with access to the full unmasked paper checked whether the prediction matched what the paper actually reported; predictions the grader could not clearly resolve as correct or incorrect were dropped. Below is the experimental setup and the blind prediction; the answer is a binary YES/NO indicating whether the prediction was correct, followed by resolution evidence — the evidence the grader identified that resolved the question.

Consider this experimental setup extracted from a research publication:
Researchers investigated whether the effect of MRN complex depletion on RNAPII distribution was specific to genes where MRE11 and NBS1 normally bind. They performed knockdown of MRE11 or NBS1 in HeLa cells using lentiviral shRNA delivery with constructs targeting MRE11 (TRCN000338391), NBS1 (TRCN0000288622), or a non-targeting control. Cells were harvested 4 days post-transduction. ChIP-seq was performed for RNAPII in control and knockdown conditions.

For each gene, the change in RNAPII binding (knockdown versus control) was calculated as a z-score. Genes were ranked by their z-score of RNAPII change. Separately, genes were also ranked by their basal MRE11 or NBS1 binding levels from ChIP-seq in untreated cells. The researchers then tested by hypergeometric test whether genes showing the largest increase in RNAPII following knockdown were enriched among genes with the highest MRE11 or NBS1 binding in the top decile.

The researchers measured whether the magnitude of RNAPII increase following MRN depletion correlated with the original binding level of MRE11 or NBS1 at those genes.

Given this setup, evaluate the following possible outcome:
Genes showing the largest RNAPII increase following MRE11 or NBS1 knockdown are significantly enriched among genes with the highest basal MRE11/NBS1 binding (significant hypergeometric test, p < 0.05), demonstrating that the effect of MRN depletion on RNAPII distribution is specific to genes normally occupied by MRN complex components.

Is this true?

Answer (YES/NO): YES